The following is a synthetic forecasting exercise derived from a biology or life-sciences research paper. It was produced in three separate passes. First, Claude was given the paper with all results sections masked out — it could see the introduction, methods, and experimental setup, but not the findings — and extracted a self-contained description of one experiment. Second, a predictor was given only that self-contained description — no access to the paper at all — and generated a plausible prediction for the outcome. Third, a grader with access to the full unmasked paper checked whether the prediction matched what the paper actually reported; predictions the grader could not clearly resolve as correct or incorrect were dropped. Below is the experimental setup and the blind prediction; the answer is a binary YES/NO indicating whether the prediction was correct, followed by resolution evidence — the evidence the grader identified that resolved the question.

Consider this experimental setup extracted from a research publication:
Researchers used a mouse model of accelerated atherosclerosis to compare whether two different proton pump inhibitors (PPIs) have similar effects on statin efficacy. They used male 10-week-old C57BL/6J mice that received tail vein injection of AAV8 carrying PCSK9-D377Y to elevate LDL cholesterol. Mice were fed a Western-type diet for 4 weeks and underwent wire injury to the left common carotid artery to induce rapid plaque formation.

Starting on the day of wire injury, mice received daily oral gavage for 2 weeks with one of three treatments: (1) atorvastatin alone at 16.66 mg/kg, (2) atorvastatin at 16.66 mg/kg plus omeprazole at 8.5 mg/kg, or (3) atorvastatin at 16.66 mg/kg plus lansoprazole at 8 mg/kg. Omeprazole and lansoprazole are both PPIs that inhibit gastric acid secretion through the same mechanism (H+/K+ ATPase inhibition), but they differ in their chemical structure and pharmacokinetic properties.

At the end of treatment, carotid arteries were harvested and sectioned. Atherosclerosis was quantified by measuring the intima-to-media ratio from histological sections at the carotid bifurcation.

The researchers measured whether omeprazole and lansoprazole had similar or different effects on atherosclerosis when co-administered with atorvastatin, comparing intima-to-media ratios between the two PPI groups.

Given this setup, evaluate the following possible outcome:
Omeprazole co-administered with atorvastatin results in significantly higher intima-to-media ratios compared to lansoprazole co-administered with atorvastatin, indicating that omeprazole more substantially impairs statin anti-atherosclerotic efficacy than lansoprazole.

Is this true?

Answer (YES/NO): NO